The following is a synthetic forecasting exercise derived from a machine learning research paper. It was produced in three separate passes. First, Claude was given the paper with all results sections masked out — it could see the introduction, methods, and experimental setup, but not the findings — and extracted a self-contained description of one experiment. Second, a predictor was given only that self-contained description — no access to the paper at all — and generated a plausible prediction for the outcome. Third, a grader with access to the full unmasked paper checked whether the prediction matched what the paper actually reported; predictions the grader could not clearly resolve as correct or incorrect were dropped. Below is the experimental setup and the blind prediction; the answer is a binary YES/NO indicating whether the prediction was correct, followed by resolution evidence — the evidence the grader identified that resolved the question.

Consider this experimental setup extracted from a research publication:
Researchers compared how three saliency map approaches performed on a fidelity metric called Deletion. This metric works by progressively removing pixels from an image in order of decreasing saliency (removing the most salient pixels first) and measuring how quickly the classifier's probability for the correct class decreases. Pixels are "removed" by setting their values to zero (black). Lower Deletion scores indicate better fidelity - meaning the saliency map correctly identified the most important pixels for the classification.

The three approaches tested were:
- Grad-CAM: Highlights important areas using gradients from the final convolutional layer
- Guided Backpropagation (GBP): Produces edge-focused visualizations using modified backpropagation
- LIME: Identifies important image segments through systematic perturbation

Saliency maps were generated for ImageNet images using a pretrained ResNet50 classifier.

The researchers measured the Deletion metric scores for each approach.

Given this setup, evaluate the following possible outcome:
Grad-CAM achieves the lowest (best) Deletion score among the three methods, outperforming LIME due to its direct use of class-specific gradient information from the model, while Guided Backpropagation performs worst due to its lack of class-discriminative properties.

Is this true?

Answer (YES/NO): NO